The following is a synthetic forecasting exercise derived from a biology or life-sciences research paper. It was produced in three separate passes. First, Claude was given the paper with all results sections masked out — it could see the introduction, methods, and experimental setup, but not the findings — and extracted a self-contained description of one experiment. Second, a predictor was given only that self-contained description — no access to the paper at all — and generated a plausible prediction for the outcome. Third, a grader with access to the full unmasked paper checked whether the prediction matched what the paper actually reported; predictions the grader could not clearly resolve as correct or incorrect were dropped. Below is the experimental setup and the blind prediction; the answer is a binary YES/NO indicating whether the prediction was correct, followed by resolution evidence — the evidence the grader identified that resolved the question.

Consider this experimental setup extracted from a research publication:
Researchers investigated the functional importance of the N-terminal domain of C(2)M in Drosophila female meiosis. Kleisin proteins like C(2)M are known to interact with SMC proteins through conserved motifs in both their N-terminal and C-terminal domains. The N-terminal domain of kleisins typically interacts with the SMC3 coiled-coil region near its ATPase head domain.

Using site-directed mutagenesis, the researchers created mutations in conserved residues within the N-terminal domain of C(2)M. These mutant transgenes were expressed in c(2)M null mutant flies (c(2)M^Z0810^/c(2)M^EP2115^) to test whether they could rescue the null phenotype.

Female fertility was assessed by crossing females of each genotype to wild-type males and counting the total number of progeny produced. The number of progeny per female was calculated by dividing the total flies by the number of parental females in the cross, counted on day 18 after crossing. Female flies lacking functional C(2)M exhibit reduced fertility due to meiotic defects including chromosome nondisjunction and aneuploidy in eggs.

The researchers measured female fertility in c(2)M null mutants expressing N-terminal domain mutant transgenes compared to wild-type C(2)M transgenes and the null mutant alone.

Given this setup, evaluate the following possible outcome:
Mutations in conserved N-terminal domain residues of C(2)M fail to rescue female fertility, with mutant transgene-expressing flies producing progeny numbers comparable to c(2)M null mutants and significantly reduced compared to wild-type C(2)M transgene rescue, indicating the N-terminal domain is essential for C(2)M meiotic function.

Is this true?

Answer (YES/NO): NO